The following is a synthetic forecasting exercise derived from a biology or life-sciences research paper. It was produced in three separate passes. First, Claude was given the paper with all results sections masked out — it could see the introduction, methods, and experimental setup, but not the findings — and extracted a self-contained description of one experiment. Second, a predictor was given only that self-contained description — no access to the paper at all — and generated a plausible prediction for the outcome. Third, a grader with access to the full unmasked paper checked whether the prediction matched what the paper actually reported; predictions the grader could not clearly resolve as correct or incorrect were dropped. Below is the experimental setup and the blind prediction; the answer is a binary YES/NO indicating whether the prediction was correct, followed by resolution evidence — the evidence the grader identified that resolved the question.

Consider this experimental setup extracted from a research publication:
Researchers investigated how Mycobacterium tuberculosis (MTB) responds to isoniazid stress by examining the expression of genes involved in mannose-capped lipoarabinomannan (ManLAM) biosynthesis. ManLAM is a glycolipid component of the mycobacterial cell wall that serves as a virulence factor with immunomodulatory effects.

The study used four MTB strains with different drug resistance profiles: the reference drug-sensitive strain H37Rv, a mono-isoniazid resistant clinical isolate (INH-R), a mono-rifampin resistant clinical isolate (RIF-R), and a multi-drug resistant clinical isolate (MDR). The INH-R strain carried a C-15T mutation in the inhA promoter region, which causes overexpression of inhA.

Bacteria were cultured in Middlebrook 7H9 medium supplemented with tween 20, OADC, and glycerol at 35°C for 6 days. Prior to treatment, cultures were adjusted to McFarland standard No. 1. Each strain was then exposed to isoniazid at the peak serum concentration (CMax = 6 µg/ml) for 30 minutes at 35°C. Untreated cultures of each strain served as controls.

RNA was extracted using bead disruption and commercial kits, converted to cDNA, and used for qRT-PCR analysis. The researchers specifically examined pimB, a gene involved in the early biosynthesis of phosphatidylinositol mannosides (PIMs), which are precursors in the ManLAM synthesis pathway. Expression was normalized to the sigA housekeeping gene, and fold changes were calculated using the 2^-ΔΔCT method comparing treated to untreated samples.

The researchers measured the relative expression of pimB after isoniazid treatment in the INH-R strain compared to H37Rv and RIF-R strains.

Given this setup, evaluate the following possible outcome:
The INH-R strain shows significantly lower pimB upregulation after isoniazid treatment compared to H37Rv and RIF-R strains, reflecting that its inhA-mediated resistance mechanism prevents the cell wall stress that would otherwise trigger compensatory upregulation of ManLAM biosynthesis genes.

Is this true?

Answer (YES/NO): NO